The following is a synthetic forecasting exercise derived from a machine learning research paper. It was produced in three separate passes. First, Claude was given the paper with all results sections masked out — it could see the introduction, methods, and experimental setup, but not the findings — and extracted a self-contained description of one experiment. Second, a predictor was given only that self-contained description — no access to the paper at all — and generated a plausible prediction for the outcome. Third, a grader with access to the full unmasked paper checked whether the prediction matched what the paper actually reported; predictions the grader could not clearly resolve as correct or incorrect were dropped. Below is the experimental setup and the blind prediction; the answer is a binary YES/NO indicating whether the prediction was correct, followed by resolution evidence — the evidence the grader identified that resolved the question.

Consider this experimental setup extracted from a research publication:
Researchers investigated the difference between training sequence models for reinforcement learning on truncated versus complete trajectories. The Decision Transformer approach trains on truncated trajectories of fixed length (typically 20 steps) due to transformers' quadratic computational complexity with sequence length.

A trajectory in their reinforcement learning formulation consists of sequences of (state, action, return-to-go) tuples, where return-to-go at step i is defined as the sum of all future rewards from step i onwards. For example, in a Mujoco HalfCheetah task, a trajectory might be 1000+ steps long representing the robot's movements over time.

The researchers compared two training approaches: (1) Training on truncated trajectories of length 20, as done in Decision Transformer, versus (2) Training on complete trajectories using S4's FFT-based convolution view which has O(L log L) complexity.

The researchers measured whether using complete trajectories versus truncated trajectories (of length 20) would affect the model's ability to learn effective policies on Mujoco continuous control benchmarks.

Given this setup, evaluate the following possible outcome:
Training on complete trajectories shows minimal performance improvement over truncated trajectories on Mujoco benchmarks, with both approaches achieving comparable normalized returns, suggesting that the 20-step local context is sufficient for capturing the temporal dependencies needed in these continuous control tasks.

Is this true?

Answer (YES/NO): NO